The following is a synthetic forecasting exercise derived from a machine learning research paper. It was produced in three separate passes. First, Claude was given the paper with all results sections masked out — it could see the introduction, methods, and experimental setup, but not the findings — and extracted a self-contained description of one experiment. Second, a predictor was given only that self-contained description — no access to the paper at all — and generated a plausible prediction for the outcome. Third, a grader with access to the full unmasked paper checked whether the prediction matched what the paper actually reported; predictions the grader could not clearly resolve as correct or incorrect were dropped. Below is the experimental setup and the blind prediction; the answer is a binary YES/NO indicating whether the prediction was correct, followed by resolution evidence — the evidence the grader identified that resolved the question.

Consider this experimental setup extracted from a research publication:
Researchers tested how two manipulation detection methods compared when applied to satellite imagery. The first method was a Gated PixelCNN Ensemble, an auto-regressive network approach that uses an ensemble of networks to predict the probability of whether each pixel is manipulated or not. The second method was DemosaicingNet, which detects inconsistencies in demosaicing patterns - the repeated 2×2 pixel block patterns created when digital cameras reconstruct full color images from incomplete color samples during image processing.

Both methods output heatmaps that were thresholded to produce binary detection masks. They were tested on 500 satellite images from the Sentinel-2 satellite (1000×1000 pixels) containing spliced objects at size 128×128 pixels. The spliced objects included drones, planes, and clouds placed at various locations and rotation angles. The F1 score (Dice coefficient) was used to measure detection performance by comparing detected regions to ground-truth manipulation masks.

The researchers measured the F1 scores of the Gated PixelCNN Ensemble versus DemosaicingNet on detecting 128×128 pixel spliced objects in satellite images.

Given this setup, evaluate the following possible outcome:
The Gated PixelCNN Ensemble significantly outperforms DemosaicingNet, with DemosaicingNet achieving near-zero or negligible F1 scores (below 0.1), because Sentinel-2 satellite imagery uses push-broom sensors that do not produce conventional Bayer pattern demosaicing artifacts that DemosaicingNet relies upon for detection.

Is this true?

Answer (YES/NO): NO